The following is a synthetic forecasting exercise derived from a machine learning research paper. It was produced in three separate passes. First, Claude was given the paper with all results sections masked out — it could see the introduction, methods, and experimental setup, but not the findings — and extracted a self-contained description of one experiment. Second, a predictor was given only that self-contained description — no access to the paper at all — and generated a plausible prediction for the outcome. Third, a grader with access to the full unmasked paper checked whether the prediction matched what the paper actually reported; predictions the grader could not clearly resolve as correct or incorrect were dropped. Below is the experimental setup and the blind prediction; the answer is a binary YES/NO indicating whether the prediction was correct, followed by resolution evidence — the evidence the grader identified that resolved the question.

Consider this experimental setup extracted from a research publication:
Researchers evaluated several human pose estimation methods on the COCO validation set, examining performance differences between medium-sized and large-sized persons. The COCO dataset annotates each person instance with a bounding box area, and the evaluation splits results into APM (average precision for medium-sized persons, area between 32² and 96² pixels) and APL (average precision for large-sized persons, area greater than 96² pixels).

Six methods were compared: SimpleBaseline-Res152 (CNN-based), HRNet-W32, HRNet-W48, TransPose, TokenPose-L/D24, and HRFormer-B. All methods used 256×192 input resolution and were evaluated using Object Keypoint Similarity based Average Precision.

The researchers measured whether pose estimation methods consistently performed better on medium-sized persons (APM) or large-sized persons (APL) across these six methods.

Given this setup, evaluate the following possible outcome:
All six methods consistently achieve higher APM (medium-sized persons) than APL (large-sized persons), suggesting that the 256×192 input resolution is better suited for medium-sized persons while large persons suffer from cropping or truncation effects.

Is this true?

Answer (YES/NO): NO